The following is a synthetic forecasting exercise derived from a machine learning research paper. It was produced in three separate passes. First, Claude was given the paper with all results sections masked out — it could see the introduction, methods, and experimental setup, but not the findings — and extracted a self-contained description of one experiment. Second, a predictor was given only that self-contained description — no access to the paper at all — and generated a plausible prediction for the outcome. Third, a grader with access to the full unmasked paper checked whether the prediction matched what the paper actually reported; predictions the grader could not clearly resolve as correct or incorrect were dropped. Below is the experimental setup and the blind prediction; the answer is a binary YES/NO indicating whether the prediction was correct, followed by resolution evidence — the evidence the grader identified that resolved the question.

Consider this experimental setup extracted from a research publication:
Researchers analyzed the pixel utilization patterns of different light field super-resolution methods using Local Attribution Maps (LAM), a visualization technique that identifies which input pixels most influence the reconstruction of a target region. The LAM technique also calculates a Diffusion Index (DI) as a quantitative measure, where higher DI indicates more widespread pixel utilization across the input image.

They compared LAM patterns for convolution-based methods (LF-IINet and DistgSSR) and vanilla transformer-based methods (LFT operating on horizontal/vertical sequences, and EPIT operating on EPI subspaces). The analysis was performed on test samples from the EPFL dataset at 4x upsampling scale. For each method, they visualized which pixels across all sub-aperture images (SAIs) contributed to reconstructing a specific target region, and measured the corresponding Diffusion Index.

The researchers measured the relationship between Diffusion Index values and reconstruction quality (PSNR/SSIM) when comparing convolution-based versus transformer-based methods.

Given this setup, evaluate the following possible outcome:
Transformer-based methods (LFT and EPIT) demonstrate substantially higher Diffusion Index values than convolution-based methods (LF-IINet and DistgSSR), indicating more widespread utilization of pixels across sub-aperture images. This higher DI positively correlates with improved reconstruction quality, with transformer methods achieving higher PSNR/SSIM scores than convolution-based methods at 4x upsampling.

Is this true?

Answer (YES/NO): NO